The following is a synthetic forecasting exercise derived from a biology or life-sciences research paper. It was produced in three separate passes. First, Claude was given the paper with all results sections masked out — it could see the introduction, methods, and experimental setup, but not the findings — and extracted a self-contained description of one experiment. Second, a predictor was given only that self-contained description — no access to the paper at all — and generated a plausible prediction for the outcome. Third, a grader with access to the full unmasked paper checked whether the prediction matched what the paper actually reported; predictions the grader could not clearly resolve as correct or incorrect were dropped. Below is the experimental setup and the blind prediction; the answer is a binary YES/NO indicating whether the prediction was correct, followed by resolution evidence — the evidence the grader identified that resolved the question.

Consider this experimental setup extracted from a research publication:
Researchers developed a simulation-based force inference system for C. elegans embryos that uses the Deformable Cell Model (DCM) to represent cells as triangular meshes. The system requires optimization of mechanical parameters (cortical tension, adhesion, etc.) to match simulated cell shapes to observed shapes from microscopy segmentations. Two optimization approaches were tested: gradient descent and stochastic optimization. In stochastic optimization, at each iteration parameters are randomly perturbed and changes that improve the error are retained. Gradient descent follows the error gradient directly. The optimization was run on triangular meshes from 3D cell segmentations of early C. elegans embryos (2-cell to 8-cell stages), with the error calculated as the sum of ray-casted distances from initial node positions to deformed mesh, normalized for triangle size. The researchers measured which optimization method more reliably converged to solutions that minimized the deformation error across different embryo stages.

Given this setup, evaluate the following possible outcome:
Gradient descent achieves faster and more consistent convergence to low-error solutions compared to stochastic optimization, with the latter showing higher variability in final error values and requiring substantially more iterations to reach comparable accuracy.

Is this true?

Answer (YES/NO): NO